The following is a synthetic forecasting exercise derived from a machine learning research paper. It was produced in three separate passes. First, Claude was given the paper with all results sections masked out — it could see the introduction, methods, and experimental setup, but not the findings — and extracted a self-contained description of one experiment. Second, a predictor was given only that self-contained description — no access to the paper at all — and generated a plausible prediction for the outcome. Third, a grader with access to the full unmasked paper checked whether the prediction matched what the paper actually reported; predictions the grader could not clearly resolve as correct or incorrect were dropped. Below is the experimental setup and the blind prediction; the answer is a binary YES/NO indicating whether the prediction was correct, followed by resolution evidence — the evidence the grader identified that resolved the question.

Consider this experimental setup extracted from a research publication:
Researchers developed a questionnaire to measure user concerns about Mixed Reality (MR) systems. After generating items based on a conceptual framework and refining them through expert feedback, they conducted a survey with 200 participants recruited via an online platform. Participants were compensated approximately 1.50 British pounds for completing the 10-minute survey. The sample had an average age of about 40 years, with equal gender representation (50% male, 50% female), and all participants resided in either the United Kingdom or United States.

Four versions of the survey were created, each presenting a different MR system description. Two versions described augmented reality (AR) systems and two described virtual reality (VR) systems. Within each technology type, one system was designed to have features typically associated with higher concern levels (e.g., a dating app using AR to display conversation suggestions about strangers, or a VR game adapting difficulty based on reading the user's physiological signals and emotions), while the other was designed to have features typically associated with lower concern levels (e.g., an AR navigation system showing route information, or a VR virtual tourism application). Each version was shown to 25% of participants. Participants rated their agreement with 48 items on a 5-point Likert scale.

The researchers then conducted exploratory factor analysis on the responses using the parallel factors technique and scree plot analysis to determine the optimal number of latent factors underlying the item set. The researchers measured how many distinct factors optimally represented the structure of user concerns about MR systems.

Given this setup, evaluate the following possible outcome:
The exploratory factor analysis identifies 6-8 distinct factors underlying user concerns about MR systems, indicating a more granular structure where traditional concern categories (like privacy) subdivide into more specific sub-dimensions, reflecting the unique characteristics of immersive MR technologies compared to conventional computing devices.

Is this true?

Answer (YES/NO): NO